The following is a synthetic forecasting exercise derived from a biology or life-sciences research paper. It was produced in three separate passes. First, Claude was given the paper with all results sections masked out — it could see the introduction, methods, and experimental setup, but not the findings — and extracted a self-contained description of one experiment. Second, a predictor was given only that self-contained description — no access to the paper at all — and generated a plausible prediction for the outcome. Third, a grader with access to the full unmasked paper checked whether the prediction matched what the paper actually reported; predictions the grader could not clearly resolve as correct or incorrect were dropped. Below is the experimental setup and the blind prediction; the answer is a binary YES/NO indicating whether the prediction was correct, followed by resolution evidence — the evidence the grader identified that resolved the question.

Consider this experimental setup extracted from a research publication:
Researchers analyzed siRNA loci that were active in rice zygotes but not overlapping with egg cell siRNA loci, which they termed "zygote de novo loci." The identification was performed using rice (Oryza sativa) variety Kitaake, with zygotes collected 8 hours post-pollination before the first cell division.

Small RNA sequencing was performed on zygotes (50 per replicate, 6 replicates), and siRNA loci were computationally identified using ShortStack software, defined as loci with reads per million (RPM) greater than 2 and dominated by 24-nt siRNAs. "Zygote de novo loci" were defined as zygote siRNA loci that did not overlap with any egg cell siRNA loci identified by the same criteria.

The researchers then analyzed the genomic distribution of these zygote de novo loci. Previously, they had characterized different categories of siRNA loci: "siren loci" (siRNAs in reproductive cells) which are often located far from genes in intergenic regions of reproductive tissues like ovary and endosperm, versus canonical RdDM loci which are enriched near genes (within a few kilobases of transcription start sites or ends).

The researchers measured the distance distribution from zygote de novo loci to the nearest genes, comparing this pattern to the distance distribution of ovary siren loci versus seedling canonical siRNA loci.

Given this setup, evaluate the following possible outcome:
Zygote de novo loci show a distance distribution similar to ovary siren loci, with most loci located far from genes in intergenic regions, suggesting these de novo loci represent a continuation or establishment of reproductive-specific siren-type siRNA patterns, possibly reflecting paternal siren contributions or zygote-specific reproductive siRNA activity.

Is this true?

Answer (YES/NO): NO